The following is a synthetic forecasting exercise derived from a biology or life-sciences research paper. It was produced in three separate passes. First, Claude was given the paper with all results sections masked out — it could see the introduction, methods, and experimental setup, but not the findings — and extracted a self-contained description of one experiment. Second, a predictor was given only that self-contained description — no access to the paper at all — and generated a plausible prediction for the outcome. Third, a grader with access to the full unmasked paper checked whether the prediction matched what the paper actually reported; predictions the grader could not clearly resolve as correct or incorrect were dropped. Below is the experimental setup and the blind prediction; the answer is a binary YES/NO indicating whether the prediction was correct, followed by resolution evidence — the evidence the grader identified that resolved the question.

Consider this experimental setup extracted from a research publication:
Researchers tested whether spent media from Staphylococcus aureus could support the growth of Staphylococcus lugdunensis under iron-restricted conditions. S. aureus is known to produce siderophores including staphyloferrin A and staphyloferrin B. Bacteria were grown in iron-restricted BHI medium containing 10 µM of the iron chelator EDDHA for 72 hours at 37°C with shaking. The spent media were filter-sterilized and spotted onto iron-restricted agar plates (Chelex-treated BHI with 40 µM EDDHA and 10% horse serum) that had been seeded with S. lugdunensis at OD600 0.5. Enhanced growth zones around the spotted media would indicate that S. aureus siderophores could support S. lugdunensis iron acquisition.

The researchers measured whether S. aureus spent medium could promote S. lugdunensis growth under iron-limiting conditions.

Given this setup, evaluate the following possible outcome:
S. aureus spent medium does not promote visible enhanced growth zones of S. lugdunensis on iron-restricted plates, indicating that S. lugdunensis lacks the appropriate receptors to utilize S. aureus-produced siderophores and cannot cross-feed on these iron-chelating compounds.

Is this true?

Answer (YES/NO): NO